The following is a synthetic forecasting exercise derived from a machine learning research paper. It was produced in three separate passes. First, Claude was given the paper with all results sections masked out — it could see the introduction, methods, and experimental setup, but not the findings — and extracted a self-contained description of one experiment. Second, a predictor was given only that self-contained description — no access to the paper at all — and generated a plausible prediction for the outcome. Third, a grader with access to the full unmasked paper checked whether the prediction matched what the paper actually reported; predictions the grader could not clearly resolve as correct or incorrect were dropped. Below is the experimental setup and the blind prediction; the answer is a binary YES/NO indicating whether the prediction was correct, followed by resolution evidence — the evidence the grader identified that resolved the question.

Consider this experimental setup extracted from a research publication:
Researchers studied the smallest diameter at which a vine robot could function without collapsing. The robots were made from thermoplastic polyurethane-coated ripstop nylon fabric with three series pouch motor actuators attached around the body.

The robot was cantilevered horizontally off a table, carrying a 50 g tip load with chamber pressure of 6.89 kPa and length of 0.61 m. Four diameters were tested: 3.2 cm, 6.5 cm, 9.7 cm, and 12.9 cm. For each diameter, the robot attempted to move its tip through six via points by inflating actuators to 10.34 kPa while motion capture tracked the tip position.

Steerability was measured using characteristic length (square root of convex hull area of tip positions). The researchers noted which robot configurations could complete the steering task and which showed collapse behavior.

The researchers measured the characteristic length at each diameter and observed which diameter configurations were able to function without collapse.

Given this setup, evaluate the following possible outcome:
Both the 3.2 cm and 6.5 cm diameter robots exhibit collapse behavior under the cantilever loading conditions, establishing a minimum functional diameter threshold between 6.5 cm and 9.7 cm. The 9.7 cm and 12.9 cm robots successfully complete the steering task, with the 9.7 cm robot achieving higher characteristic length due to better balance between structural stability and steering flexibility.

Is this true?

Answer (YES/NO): NO